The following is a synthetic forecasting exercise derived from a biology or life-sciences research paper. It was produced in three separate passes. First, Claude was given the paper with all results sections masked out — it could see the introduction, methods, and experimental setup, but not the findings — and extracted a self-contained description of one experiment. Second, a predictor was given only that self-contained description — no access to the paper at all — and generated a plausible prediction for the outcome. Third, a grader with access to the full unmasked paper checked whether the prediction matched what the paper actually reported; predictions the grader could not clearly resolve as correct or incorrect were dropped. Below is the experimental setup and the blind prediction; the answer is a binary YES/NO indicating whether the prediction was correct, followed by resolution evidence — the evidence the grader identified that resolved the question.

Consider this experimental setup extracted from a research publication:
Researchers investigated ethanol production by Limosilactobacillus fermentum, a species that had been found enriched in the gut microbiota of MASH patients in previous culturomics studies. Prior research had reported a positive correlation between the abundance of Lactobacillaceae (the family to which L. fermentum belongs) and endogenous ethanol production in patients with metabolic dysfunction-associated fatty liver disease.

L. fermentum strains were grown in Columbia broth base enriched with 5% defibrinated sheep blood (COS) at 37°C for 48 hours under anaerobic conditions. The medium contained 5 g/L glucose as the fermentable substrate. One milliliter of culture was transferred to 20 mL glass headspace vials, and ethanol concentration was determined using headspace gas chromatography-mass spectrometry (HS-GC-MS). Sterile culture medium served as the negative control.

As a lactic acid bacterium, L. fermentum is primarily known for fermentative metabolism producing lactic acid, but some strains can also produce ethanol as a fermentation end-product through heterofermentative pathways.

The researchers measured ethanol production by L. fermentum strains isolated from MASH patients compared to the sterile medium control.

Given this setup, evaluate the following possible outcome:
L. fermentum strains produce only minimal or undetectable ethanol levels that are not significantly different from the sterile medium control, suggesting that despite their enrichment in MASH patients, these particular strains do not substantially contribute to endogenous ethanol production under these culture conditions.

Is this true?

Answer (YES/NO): NO